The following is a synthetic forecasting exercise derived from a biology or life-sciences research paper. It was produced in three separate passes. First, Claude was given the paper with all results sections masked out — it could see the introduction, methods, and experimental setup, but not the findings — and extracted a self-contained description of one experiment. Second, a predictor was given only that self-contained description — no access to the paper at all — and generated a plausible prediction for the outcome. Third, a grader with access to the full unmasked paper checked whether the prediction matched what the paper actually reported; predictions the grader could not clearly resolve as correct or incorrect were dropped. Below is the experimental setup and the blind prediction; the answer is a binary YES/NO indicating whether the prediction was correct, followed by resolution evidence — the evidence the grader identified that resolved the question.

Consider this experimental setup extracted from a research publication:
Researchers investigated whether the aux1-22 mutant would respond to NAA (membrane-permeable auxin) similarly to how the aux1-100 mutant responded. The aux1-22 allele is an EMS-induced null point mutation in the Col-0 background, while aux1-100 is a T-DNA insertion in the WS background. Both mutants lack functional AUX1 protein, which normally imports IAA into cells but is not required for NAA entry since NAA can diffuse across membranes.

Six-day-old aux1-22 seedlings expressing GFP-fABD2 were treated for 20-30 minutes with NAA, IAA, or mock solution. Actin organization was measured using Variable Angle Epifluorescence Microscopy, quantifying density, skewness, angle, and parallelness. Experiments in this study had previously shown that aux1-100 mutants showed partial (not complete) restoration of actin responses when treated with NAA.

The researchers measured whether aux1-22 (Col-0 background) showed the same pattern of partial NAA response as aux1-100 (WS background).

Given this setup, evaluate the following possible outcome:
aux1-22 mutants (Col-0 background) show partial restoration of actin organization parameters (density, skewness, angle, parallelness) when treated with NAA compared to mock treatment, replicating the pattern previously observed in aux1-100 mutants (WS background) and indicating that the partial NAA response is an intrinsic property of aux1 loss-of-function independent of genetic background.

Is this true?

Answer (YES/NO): NO